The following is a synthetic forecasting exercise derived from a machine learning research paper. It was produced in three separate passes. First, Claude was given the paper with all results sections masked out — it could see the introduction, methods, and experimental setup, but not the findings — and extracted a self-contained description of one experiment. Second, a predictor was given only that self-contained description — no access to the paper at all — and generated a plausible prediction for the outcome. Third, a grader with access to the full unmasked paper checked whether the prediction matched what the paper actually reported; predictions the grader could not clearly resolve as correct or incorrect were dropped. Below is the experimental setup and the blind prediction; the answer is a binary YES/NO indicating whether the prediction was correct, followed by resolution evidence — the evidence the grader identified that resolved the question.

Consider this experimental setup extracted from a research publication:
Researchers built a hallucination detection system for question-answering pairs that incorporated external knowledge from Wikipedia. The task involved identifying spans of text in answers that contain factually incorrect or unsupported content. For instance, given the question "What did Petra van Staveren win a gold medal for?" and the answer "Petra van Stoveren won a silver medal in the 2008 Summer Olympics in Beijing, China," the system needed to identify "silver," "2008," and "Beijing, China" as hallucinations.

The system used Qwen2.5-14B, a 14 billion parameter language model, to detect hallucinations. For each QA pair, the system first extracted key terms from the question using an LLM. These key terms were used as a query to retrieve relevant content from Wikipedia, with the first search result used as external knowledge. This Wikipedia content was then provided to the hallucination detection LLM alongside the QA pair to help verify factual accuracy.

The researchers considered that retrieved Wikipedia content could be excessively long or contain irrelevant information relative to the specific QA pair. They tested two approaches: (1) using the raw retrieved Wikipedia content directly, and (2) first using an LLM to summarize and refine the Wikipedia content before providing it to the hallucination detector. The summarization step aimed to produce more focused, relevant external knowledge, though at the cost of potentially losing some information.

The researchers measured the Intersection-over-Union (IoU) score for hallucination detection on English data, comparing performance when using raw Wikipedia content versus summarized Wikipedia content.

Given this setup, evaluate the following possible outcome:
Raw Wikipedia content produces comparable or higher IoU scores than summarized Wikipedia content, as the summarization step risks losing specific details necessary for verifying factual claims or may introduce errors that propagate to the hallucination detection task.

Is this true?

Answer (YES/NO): NO